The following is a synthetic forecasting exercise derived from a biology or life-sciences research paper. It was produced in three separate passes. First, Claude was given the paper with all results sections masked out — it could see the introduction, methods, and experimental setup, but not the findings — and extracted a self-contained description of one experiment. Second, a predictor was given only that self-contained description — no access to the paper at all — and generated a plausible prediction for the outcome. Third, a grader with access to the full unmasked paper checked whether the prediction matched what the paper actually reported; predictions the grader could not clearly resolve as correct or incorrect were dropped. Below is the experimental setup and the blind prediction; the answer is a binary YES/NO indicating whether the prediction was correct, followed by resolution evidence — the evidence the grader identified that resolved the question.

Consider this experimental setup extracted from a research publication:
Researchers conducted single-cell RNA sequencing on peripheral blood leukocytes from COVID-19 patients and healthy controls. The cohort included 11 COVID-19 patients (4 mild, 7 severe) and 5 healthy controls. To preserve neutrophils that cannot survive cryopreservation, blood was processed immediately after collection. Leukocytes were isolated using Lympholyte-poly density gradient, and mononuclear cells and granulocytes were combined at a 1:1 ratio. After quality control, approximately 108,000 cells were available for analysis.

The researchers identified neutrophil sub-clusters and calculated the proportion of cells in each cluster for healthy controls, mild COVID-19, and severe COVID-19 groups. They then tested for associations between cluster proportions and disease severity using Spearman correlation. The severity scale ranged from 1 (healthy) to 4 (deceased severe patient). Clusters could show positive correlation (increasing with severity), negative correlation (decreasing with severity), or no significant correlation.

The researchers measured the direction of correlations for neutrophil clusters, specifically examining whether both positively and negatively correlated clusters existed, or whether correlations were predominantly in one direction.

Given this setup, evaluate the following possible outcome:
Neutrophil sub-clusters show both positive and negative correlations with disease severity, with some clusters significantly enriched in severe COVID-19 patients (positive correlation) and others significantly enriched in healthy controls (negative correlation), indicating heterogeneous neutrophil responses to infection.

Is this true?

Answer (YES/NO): YES